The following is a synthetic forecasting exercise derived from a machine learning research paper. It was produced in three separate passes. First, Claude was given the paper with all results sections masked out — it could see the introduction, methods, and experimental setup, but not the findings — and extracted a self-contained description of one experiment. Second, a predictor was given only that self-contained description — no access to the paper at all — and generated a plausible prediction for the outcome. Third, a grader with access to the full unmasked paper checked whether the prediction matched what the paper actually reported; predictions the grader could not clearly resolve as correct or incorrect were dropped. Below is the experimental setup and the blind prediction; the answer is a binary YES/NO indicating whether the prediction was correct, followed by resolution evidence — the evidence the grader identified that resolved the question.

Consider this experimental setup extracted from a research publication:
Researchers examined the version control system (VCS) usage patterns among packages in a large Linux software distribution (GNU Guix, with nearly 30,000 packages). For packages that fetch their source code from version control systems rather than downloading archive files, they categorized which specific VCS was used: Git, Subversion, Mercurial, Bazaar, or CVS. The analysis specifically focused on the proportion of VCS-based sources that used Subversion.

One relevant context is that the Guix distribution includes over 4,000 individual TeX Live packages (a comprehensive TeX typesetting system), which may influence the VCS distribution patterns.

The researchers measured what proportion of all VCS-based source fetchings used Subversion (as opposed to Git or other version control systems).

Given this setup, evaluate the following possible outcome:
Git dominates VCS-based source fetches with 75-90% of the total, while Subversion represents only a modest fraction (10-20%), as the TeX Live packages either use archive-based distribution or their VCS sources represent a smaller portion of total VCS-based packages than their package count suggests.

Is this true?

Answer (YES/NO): NO